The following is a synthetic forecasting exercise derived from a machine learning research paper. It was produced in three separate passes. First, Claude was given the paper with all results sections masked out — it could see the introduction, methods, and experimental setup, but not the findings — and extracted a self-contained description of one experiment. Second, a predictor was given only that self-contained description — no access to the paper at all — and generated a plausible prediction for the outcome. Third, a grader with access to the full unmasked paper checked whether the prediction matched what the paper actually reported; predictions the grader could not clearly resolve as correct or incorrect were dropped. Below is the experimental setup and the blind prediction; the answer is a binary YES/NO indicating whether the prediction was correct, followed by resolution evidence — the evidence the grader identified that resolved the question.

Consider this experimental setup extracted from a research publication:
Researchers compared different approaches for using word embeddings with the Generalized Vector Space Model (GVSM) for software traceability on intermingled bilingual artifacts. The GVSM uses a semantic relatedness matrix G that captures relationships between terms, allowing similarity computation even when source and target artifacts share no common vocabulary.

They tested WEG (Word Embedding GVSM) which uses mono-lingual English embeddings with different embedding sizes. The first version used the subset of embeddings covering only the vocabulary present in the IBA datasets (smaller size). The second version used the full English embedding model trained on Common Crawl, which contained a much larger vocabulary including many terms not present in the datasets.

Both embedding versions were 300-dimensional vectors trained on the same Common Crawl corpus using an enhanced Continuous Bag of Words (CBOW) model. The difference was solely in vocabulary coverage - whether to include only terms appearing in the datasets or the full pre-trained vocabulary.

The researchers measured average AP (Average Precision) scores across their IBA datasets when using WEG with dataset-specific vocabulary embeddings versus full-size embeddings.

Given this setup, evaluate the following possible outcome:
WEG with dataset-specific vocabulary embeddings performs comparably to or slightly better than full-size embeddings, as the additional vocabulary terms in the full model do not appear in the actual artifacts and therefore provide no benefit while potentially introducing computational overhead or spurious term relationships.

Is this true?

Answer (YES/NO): YES